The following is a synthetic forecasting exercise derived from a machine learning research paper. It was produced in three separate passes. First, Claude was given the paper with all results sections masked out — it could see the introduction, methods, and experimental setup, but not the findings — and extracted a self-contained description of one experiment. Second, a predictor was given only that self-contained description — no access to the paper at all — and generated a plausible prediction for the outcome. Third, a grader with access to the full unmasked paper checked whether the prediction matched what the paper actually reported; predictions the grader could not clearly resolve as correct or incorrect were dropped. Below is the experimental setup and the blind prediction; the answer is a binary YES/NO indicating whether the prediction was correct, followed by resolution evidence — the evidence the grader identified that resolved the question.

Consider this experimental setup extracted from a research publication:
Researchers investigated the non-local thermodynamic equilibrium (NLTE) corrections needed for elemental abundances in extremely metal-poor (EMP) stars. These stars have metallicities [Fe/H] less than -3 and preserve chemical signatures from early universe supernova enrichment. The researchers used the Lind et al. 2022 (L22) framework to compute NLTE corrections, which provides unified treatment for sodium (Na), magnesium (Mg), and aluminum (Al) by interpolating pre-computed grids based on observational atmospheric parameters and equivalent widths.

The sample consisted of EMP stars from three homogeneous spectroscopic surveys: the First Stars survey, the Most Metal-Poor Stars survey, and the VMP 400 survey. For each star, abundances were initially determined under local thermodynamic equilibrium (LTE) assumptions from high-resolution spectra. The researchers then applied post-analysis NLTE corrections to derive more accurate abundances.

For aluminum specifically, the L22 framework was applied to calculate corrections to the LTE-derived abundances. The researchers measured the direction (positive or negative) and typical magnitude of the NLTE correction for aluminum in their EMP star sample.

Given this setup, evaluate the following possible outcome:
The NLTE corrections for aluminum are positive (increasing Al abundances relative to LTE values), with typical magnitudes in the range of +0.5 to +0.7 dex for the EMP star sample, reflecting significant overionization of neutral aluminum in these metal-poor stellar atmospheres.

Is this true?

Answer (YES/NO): NO